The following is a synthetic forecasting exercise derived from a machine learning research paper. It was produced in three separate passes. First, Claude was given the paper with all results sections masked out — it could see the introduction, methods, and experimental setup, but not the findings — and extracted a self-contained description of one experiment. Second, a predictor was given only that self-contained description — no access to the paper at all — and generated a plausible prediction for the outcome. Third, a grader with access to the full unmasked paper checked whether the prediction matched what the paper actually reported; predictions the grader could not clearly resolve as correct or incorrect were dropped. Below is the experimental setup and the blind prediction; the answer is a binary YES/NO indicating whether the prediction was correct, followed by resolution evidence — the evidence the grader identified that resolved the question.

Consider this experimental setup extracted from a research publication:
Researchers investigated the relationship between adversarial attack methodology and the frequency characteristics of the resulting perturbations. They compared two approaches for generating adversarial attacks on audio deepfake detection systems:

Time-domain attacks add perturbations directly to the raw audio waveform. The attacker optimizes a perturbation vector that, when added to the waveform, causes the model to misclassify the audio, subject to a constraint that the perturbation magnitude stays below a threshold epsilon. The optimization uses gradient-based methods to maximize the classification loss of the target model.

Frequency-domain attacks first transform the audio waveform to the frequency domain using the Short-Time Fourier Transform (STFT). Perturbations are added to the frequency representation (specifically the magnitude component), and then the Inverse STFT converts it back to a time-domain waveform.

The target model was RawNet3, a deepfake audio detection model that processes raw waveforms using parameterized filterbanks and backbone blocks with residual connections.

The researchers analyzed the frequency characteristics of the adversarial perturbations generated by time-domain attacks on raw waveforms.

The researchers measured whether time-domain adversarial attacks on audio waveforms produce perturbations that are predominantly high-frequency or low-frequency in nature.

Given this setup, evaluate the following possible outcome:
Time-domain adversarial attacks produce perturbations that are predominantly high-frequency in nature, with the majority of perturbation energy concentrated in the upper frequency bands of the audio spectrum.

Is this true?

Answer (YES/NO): YES